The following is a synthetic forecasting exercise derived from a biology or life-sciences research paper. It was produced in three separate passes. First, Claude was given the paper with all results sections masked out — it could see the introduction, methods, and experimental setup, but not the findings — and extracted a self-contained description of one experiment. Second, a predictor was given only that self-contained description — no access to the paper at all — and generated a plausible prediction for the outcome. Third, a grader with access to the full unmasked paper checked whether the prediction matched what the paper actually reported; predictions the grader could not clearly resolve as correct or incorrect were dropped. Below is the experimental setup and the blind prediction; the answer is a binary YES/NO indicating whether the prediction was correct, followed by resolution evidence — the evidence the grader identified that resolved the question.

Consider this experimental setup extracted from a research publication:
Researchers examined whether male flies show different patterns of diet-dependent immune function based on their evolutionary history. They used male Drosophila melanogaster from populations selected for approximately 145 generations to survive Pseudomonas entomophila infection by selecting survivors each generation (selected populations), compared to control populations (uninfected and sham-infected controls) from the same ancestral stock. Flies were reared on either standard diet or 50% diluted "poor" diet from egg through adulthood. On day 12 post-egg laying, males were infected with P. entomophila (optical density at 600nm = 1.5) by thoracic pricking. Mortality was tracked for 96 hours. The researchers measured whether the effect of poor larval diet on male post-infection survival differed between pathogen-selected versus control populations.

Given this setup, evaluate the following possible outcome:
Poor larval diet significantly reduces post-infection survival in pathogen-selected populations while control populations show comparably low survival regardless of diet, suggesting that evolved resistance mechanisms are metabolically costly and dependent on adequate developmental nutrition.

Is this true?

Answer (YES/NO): NO